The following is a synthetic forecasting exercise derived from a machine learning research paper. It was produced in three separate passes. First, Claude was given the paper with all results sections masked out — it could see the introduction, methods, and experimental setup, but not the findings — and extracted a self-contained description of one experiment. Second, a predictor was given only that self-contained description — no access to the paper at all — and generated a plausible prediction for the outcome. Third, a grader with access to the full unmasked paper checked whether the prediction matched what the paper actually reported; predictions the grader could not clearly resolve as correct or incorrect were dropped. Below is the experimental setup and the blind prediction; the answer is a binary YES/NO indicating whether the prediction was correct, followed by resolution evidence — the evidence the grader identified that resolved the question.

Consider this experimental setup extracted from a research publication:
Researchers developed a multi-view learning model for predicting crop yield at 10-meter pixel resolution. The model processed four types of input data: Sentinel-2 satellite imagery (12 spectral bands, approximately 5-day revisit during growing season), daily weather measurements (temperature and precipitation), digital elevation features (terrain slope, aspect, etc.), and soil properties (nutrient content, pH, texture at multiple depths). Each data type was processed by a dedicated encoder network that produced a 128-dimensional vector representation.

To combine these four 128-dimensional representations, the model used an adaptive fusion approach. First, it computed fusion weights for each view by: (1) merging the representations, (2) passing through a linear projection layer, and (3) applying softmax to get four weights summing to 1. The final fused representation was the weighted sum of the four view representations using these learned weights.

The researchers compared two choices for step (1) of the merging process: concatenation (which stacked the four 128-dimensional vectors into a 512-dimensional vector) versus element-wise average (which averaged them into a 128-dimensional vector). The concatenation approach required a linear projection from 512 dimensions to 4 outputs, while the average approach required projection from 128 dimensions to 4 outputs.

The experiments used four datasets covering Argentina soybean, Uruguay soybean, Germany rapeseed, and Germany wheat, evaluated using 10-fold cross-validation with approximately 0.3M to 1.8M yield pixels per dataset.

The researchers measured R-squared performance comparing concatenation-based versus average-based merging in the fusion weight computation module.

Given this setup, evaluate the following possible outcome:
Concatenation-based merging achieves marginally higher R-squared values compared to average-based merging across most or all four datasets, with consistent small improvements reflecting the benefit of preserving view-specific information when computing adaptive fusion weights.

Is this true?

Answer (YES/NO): NO